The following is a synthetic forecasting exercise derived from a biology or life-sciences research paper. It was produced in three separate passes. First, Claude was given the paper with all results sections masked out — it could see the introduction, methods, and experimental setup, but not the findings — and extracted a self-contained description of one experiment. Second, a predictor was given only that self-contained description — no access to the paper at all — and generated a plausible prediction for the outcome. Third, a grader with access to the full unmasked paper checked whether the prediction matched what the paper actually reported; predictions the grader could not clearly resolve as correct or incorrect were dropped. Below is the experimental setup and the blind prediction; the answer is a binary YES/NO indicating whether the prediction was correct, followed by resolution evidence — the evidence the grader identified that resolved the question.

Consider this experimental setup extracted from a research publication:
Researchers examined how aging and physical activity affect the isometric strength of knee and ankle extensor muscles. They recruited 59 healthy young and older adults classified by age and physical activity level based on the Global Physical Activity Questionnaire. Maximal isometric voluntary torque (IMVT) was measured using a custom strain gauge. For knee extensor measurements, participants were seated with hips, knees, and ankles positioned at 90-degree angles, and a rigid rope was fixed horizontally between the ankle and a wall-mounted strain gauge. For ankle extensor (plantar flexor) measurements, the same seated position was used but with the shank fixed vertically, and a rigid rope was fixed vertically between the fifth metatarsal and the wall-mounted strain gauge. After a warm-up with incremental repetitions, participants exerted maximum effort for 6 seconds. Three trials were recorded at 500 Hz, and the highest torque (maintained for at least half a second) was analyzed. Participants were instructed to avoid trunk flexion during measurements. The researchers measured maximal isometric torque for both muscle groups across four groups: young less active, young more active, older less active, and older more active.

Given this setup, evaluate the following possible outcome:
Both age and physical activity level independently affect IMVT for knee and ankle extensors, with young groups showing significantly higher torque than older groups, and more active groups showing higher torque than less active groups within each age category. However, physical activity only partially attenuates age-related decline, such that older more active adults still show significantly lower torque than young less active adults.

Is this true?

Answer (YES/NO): NO